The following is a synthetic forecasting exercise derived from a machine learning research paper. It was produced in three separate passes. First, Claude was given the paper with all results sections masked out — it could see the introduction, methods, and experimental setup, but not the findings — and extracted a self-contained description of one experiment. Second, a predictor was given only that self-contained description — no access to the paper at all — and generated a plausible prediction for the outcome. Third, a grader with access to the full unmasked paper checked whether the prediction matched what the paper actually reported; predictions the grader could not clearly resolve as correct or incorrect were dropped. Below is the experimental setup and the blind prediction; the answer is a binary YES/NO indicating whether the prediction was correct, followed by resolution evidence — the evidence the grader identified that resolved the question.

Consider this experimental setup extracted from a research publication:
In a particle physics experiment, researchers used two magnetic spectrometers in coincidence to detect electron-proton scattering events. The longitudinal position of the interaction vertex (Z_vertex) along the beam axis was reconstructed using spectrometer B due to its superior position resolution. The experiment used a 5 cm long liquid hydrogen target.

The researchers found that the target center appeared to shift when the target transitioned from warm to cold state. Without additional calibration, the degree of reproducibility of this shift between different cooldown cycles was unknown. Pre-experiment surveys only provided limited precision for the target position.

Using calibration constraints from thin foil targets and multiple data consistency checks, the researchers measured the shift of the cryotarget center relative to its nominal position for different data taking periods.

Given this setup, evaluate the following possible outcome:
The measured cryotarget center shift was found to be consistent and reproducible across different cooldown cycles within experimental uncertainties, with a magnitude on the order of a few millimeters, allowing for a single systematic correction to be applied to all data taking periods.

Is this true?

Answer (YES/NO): NO